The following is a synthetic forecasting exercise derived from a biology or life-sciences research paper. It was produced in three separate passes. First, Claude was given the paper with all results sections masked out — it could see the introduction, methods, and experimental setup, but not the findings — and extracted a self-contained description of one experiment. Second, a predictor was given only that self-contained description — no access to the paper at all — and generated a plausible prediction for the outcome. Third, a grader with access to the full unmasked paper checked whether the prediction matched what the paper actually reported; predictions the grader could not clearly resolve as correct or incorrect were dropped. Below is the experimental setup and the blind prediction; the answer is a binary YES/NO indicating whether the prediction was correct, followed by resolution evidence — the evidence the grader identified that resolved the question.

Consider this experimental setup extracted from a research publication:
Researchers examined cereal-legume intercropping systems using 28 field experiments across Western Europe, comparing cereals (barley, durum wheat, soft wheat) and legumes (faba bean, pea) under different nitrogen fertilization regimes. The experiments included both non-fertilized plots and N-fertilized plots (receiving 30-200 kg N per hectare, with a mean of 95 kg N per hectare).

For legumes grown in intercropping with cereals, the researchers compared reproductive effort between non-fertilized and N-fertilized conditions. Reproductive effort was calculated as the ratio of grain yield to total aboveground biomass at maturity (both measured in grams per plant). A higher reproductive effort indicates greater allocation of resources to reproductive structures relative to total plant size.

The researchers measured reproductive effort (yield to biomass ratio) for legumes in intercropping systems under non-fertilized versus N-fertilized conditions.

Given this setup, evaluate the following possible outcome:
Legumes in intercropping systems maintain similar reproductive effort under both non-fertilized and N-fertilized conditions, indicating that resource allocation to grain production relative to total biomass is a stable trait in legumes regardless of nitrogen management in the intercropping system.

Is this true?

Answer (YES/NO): NO